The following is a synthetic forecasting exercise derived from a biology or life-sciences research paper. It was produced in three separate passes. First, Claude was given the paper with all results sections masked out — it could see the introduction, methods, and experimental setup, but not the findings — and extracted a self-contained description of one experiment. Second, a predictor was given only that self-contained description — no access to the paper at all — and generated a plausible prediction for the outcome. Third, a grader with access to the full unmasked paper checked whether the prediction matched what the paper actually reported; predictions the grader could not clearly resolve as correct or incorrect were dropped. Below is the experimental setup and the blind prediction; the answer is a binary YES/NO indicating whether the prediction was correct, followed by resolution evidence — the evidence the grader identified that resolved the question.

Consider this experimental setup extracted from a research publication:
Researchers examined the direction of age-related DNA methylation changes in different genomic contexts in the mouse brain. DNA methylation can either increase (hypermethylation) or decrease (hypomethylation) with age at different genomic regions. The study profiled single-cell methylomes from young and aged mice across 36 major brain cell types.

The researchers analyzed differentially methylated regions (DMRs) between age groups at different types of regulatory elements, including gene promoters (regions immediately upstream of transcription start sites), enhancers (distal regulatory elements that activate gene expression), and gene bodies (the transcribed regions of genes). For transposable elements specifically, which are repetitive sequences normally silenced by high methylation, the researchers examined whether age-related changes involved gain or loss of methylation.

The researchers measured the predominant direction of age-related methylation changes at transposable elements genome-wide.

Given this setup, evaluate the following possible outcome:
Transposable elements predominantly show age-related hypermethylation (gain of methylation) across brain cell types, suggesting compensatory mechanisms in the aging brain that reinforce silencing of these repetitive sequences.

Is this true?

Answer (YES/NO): NO